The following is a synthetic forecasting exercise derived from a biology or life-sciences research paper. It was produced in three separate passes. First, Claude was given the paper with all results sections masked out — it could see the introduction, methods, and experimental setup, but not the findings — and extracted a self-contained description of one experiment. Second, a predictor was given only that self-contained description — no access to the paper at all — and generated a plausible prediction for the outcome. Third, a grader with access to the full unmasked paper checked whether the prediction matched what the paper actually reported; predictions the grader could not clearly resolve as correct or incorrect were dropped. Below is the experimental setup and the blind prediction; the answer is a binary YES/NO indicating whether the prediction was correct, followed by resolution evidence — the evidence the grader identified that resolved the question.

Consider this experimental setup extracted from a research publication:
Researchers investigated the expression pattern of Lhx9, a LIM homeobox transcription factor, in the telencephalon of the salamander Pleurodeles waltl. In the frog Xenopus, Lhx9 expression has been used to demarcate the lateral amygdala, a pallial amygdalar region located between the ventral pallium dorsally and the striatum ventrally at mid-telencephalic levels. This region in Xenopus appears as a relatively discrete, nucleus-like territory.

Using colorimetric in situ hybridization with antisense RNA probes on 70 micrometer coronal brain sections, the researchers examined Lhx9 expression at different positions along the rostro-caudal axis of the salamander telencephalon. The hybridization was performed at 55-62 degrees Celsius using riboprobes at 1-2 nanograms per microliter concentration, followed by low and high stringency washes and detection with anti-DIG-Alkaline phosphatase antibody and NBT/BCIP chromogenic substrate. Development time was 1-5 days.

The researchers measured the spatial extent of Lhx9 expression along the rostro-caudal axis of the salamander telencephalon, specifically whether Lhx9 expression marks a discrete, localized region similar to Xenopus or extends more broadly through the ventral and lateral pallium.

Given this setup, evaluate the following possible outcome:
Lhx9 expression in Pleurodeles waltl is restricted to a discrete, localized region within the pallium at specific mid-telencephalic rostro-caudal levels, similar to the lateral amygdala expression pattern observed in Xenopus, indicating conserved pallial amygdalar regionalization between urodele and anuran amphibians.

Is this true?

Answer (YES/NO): NO